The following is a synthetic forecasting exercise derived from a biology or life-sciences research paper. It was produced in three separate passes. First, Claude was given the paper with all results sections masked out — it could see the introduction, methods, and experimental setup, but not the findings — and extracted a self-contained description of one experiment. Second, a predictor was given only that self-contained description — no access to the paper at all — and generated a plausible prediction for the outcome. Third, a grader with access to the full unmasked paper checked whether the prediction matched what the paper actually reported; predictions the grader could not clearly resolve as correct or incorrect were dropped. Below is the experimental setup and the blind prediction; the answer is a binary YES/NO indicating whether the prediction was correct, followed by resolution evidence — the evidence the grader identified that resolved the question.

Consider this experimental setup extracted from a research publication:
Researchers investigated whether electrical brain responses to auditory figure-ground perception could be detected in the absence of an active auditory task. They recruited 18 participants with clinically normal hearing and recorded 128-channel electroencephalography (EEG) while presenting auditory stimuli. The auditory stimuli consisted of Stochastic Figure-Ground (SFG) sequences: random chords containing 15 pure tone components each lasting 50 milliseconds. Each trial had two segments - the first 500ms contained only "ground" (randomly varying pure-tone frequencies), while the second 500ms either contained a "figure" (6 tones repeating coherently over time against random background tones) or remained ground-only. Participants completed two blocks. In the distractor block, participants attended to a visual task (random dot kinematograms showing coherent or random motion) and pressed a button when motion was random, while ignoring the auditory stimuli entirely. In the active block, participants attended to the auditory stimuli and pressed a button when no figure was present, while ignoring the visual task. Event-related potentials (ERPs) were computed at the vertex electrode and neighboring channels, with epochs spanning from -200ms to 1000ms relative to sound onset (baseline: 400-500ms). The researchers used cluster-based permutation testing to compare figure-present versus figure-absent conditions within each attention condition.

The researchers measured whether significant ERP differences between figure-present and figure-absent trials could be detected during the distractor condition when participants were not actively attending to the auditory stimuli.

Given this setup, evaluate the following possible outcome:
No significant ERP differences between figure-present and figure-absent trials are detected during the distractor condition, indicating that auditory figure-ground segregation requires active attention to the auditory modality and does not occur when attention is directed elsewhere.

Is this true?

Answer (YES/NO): NO